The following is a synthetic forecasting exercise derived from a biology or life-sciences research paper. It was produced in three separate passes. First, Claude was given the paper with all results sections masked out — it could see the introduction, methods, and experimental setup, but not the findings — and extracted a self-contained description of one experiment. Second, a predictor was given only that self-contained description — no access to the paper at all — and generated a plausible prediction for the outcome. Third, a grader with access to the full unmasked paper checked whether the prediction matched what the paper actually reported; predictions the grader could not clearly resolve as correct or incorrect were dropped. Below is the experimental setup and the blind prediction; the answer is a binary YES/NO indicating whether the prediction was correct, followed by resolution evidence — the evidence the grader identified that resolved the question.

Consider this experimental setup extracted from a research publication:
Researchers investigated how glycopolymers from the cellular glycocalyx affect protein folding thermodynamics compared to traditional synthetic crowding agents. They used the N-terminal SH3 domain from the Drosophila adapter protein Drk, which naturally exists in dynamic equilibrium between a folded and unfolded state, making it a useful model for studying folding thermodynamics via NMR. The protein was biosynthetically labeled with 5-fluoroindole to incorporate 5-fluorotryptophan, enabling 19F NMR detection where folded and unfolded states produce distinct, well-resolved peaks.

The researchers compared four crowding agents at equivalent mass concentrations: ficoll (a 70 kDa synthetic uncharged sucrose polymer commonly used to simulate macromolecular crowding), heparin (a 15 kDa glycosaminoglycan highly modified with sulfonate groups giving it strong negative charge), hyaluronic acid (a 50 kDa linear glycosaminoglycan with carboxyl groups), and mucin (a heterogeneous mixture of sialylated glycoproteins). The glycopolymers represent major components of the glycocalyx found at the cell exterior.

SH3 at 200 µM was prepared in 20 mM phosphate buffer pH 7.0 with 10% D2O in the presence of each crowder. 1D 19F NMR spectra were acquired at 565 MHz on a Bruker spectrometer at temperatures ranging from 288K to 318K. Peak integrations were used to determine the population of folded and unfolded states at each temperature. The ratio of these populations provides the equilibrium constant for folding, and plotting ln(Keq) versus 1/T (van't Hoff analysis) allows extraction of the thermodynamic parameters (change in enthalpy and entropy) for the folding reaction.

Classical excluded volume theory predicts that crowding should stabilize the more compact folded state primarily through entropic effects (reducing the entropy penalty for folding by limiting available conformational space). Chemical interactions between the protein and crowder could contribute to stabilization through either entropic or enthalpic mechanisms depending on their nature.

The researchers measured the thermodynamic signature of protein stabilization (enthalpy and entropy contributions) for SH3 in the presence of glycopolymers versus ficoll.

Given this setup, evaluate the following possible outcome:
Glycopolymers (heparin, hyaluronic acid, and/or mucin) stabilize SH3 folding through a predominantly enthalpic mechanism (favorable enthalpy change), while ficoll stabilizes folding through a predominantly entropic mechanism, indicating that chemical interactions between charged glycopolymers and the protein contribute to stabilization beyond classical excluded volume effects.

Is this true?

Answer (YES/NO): NO